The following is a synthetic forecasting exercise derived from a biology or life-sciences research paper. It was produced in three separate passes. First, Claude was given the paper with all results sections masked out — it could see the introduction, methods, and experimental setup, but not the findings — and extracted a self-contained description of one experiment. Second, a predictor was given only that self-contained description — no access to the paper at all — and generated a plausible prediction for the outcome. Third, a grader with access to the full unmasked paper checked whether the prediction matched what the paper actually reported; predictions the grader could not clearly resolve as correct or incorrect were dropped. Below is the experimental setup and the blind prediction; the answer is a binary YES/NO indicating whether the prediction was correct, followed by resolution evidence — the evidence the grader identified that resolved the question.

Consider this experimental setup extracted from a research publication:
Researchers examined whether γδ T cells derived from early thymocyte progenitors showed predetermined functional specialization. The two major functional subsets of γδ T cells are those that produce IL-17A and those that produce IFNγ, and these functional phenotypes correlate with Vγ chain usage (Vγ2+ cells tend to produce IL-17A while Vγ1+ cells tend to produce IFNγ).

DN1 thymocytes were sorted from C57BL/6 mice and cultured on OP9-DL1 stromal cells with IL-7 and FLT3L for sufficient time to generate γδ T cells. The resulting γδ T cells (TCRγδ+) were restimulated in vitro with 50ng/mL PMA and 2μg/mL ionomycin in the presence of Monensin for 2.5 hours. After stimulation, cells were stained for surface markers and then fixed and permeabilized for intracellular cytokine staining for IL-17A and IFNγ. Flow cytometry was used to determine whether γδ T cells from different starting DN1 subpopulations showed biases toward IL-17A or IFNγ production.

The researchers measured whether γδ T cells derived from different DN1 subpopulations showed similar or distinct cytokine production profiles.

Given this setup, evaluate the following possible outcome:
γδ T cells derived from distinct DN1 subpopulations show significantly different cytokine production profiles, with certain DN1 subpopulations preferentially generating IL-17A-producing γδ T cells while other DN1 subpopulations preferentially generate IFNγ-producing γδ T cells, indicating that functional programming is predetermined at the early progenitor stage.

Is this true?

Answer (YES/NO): YES